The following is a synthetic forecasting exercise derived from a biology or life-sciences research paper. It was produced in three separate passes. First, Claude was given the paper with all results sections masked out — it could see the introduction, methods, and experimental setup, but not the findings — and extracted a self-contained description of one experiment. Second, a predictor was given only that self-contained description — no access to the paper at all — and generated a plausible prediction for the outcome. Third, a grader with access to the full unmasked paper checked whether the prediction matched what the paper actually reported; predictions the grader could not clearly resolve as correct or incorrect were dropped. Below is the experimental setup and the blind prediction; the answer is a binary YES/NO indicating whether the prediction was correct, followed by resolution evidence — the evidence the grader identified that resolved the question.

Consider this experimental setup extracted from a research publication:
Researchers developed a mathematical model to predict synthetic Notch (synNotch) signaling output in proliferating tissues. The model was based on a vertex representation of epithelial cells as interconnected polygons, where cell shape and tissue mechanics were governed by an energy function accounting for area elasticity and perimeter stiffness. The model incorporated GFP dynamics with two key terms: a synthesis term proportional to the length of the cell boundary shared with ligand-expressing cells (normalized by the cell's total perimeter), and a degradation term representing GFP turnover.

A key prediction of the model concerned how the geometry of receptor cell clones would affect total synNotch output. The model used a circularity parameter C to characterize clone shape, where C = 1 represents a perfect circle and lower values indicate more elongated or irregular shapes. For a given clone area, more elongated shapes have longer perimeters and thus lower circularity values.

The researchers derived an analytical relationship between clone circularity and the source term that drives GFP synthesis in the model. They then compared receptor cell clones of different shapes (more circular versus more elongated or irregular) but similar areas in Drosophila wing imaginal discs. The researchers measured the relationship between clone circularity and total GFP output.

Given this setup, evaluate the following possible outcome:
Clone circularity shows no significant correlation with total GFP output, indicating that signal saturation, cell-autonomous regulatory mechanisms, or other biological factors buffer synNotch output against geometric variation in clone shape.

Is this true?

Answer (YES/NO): NO